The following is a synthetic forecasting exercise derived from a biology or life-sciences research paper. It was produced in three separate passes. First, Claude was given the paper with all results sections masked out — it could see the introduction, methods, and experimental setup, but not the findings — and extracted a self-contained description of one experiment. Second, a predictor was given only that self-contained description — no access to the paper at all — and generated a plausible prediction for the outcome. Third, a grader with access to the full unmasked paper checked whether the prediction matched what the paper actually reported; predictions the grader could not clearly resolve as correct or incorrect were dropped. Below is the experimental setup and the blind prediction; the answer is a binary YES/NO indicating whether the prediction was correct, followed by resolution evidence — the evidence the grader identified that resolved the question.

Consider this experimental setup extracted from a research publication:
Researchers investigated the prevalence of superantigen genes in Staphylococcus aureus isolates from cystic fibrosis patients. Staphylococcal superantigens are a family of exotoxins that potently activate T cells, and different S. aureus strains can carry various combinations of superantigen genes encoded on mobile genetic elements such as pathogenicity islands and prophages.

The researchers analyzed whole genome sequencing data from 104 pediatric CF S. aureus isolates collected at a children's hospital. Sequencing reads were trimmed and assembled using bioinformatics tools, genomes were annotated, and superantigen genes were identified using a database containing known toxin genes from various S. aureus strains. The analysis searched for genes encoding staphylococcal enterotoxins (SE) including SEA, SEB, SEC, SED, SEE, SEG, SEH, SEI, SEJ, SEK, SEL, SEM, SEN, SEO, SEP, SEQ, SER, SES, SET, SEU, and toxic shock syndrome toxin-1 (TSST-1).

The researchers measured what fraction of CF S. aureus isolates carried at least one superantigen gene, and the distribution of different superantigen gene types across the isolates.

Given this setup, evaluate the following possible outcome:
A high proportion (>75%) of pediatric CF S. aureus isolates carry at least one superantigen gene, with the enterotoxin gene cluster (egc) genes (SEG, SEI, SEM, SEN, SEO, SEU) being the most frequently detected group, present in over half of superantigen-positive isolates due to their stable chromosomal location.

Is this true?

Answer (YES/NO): YES